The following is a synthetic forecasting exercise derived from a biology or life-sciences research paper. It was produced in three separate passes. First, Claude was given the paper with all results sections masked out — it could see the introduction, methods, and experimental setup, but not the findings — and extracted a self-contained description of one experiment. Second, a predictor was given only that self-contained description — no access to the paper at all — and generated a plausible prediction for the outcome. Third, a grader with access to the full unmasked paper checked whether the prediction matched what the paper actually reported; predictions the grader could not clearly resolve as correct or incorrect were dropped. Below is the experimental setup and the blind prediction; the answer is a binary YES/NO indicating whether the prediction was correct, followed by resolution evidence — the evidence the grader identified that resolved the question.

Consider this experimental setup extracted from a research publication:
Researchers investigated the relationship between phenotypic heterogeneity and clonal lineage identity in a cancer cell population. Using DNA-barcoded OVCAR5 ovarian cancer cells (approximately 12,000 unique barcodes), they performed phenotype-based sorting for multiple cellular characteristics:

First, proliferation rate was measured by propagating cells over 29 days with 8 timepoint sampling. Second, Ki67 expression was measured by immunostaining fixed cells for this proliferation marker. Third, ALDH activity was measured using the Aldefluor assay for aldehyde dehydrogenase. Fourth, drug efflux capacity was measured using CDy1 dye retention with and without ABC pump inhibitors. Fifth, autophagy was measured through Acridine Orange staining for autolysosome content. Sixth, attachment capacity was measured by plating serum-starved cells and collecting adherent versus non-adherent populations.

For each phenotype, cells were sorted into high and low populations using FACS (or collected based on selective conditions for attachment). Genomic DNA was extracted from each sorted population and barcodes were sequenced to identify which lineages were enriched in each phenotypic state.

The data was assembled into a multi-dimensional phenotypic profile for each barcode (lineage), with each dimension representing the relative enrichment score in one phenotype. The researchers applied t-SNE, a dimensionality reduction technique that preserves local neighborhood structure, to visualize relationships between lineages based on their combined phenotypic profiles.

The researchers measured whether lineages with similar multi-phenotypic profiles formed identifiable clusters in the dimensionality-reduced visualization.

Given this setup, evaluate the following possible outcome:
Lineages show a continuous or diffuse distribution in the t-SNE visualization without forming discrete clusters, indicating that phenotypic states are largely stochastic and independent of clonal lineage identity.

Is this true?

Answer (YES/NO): NO